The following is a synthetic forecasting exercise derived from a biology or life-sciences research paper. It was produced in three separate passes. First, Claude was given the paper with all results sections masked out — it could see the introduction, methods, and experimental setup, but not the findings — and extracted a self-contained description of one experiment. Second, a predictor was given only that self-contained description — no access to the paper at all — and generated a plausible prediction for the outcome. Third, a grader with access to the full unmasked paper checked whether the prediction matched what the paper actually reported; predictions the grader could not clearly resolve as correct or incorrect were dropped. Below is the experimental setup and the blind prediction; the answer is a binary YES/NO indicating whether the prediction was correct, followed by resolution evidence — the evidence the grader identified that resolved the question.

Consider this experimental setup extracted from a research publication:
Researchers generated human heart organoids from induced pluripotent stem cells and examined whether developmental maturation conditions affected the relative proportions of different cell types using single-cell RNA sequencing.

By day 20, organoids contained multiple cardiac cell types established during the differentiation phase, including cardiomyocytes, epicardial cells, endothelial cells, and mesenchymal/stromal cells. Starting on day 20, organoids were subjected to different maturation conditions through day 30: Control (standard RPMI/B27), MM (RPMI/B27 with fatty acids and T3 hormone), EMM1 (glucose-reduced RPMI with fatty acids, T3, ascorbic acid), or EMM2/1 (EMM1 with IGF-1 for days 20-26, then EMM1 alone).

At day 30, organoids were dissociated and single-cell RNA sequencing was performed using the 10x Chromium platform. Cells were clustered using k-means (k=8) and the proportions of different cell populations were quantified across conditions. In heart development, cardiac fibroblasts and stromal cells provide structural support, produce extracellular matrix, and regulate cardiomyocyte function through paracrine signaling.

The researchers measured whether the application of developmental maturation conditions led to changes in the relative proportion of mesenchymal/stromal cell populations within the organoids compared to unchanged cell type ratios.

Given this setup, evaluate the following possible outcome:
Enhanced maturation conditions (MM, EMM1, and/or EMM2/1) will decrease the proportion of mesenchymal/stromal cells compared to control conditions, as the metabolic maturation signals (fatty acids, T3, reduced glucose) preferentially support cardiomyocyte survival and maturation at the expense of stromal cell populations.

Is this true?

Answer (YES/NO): NO